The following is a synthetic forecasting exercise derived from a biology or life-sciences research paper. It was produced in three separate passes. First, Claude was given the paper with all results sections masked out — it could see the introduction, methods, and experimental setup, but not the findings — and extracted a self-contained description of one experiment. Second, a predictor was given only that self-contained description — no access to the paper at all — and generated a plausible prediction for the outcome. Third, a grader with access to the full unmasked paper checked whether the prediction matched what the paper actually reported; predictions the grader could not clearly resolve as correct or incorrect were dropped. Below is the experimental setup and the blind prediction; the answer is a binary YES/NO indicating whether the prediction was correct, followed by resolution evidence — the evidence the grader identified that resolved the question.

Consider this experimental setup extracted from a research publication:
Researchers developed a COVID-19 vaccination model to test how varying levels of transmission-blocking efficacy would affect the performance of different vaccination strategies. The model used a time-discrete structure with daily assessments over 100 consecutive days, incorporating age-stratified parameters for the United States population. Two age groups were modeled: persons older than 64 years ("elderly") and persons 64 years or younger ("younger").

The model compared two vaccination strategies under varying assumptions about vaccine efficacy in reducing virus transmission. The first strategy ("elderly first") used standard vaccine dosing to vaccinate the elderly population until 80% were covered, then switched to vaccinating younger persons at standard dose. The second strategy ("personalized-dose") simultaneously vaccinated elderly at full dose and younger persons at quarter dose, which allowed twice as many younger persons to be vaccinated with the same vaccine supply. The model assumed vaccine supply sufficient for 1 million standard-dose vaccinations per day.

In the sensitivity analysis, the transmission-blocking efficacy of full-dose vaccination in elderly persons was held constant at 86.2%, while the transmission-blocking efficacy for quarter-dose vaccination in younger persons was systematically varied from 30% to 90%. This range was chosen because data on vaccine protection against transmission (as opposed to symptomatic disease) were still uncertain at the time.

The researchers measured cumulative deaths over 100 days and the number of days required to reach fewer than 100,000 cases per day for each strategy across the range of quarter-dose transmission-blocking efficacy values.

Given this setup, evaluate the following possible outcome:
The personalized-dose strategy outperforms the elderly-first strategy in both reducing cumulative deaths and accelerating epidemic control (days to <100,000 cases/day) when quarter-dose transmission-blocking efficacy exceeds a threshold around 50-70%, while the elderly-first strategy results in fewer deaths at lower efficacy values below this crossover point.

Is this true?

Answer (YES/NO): NO